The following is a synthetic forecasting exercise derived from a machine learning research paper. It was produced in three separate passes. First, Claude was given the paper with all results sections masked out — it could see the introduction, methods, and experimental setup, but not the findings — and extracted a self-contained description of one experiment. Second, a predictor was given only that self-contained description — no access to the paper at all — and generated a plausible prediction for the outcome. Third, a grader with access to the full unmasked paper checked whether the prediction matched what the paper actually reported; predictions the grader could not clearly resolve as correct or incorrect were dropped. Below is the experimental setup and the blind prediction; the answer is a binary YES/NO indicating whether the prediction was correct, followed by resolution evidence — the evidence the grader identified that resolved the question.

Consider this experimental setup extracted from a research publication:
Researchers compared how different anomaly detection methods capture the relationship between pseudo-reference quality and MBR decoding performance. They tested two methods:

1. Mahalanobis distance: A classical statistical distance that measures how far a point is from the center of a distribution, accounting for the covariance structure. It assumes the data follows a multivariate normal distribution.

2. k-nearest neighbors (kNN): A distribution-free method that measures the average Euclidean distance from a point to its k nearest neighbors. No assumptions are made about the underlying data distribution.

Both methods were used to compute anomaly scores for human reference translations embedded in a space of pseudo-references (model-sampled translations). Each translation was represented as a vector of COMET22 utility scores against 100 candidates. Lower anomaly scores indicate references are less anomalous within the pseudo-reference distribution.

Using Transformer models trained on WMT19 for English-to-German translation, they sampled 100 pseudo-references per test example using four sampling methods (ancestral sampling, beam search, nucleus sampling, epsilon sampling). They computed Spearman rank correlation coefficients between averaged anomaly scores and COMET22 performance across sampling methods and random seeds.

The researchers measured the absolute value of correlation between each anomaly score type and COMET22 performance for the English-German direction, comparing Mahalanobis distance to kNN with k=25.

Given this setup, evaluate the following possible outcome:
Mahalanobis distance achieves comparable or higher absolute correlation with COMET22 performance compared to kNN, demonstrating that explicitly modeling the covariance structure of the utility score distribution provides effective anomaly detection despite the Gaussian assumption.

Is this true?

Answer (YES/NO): NO